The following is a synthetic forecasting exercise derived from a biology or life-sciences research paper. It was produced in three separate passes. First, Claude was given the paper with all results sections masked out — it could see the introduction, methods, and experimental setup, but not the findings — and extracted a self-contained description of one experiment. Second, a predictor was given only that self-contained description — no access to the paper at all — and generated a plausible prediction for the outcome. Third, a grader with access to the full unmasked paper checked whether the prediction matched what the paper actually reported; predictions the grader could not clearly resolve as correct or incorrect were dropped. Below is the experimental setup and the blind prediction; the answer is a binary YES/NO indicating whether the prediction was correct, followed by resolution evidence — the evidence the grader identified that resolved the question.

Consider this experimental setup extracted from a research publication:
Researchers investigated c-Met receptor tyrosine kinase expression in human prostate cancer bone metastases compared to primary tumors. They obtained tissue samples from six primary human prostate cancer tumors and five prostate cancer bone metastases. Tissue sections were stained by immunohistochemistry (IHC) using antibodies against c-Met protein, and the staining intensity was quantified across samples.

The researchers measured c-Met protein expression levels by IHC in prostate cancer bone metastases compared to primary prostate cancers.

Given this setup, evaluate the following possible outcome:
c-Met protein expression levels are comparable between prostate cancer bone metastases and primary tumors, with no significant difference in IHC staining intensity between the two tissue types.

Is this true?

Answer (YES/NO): NO